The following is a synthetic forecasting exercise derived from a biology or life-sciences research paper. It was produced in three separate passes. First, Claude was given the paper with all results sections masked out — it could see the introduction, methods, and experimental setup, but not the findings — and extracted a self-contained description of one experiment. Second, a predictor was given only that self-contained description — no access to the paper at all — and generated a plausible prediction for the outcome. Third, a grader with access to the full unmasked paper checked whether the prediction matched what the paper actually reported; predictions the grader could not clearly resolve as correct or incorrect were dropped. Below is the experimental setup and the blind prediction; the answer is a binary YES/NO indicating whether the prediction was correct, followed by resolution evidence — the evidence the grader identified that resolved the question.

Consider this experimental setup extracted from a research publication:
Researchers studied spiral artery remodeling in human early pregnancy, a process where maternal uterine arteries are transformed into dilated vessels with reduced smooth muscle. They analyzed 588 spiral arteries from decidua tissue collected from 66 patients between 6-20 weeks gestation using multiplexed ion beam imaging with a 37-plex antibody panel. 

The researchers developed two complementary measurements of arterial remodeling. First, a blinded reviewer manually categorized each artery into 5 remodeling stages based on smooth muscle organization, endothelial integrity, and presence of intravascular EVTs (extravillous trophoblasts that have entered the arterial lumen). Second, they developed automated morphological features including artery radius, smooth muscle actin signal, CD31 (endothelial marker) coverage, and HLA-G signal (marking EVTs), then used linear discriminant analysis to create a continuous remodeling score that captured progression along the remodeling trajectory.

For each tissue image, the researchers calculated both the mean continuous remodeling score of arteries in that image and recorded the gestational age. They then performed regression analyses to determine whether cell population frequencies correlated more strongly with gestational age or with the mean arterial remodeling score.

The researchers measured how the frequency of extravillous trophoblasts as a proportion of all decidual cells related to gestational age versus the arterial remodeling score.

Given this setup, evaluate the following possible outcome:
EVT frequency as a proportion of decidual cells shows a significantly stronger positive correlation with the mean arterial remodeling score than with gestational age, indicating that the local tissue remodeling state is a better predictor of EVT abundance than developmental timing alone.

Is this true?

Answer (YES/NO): YES